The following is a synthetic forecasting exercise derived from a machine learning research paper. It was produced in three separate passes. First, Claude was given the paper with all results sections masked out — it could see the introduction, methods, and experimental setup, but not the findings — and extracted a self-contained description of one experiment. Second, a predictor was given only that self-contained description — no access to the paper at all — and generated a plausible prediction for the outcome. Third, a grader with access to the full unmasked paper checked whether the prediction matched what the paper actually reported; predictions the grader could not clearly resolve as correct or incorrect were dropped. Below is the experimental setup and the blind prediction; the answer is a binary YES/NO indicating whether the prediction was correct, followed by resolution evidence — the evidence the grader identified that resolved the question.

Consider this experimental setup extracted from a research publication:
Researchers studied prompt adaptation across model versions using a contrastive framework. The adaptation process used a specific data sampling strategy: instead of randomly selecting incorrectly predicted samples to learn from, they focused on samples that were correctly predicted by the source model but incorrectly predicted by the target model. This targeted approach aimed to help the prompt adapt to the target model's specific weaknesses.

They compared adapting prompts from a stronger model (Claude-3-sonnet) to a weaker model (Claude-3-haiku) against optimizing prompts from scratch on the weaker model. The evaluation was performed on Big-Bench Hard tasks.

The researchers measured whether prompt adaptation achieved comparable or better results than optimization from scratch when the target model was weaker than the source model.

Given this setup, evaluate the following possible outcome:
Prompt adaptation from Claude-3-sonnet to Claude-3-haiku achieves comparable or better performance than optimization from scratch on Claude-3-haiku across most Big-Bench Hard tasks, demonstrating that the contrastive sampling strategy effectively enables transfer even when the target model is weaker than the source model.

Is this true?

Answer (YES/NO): YES